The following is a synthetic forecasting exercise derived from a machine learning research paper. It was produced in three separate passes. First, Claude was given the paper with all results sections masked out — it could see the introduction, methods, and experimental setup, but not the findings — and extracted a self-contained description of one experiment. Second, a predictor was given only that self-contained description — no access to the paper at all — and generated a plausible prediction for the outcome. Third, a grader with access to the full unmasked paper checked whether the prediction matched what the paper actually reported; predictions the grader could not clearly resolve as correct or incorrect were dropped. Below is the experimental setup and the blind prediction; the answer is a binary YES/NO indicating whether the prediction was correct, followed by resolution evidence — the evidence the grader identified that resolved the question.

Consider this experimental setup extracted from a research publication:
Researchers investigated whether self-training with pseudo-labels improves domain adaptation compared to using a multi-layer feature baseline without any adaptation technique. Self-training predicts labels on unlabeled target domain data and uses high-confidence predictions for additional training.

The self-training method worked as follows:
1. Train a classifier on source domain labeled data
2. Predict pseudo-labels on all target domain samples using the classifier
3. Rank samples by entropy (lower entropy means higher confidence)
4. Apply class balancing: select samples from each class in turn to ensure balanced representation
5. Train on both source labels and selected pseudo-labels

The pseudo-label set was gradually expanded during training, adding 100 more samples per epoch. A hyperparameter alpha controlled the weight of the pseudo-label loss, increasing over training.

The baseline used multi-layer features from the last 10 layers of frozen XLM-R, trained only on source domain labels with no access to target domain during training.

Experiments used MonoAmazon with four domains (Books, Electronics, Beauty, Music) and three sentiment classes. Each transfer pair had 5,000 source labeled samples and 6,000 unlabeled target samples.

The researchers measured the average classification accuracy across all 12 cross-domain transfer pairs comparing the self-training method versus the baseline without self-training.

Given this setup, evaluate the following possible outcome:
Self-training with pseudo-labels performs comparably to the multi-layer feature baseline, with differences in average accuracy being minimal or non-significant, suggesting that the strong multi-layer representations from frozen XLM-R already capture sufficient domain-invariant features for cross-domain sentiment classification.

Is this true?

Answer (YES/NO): NO